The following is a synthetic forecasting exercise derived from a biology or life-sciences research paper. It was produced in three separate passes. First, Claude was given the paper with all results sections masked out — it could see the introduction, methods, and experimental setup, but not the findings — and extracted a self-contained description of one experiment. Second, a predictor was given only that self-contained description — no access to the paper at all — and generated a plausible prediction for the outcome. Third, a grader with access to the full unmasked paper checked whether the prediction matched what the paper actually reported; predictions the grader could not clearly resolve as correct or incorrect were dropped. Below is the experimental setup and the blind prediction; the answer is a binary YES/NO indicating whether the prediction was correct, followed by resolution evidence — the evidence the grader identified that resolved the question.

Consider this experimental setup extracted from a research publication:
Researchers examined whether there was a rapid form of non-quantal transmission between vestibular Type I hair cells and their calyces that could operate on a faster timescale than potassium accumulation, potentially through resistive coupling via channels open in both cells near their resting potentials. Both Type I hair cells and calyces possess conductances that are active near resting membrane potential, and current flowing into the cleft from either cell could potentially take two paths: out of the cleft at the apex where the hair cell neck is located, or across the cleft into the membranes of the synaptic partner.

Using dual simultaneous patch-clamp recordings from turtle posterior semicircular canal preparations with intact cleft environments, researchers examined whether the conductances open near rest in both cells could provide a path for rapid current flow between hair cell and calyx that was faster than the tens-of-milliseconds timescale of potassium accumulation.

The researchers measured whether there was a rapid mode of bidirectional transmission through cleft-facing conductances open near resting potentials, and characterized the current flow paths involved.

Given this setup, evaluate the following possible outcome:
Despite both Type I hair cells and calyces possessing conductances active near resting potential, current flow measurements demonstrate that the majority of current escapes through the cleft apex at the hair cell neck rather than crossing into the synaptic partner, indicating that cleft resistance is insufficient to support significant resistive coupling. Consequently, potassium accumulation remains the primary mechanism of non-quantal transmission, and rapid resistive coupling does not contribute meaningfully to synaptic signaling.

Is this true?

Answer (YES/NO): NO